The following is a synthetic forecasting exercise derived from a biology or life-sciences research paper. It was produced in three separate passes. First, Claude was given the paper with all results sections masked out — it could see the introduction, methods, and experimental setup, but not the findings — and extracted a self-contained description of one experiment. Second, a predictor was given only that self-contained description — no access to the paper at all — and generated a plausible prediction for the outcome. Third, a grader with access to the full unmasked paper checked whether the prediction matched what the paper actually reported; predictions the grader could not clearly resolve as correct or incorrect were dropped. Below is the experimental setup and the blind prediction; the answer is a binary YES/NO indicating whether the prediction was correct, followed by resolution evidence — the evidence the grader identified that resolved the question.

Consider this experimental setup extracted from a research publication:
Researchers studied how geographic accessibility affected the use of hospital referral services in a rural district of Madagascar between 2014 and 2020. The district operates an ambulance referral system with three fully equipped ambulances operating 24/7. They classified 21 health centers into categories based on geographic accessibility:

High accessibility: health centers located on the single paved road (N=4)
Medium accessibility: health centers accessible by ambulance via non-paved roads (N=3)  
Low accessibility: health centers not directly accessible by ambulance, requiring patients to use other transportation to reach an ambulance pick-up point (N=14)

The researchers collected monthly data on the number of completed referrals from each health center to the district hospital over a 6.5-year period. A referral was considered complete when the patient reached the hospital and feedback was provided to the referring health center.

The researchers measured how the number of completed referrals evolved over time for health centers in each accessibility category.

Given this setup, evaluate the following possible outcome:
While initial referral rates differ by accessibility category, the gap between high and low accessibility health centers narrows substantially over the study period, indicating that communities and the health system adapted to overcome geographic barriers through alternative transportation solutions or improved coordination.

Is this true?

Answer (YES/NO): NO